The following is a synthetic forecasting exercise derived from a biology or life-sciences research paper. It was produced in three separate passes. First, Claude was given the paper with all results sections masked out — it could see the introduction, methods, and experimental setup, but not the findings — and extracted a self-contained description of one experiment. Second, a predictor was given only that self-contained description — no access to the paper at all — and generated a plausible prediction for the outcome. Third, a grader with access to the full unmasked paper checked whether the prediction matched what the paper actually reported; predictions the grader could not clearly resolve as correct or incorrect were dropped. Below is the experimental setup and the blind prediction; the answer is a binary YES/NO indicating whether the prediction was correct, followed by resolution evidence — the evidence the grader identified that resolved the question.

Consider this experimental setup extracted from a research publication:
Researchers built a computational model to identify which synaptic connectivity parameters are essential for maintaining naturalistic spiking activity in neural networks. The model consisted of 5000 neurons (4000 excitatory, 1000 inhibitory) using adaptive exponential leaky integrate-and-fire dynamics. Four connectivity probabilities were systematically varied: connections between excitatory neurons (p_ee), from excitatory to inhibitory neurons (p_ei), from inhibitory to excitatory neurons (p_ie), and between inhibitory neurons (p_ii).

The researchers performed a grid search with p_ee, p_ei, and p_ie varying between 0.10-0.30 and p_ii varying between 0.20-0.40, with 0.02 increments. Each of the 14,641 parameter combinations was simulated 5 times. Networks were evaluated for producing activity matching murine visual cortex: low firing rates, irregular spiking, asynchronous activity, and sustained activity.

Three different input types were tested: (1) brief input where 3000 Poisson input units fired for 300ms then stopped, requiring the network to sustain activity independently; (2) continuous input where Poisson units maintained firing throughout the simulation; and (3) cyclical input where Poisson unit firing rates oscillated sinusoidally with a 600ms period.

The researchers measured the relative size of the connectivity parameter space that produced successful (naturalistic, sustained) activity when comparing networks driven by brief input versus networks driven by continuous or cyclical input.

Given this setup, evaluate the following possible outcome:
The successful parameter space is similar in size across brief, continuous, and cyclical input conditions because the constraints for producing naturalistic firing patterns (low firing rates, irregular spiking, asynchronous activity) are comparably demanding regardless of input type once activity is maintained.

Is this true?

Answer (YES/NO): NO